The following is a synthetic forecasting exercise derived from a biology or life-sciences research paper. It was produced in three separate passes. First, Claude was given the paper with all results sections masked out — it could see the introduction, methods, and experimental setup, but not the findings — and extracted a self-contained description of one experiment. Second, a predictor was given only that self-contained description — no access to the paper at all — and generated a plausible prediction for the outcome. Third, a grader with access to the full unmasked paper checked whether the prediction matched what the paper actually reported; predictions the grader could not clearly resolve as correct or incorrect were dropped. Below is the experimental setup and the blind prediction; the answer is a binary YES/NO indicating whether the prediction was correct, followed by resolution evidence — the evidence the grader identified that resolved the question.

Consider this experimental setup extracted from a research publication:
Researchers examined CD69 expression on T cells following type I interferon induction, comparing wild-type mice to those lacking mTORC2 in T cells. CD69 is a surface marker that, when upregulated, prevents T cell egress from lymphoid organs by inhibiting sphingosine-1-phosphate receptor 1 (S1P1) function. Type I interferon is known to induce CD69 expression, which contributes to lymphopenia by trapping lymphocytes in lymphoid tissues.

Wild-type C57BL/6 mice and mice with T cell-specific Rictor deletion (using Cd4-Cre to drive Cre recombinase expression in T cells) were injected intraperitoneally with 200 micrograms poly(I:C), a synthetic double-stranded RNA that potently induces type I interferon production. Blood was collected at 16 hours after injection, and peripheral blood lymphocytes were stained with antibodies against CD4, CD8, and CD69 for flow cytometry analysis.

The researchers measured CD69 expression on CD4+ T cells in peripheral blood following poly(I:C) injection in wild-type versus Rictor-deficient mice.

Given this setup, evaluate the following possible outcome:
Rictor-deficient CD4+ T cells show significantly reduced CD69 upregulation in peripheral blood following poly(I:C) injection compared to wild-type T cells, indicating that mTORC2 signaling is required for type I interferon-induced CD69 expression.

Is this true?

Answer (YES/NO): YES